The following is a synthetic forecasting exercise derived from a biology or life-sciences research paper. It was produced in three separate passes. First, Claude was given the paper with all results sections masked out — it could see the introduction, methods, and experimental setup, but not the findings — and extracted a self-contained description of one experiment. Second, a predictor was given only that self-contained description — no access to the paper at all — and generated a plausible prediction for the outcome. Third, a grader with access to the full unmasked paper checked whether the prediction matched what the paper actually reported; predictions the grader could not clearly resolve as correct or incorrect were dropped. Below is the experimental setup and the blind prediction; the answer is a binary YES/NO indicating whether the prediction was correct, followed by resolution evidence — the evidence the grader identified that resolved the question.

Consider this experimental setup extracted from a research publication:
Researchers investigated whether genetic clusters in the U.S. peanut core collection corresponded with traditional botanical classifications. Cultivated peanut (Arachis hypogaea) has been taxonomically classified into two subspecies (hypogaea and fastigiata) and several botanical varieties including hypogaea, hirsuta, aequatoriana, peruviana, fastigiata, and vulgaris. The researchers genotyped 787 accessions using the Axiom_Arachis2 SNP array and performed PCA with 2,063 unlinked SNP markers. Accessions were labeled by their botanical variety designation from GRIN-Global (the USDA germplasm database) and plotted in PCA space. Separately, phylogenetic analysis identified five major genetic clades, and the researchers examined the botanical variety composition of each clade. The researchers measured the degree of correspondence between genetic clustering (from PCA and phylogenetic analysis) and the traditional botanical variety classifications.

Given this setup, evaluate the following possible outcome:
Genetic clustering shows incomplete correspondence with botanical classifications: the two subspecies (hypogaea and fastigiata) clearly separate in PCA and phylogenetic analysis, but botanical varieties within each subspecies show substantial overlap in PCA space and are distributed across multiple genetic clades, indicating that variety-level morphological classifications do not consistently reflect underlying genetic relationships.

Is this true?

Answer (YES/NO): NO